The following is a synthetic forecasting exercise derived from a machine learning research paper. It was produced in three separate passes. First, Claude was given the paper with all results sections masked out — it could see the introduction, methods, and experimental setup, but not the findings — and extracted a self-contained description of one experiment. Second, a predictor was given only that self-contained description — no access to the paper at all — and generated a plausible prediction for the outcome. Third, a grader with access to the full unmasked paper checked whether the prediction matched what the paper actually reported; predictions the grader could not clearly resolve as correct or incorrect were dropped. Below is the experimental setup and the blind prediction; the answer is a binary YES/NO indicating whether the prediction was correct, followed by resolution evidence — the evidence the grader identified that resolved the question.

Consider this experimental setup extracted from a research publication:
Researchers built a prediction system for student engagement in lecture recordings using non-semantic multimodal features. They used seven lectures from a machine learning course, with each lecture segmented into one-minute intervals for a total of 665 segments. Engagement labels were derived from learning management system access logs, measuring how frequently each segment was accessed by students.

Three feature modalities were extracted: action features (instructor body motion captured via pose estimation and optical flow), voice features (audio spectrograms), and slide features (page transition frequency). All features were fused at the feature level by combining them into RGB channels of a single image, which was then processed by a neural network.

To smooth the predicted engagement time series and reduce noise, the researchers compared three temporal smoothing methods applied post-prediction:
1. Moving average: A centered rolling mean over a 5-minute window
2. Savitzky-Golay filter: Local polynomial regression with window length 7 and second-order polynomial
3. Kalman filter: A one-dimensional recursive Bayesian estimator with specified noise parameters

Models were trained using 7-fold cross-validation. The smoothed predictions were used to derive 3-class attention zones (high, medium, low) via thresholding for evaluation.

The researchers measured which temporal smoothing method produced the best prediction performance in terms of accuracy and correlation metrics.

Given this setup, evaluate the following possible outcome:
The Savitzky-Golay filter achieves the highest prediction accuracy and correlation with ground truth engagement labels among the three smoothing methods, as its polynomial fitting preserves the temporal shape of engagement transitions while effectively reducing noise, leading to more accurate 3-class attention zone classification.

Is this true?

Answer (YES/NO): NO